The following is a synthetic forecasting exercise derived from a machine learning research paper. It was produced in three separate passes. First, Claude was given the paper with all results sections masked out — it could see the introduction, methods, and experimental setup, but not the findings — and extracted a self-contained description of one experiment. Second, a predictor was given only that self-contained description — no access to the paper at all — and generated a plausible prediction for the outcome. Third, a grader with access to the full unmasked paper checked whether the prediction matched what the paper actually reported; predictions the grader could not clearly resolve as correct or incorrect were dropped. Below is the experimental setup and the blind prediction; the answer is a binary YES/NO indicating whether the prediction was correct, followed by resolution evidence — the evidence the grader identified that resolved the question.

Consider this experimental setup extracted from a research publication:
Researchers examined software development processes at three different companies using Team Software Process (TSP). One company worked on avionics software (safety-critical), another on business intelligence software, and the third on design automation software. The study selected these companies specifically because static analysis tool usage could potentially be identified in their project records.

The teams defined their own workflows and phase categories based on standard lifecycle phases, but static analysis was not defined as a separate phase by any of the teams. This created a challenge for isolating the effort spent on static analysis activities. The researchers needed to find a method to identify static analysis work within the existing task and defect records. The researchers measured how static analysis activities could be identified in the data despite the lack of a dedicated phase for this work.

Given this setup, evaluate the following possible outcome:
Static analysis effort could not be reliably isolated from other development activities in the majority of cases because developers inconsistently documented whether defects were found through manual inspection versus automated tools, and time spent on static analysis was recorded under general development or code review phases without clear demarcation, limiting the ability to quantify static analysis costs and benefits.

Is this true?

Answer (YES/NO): NO